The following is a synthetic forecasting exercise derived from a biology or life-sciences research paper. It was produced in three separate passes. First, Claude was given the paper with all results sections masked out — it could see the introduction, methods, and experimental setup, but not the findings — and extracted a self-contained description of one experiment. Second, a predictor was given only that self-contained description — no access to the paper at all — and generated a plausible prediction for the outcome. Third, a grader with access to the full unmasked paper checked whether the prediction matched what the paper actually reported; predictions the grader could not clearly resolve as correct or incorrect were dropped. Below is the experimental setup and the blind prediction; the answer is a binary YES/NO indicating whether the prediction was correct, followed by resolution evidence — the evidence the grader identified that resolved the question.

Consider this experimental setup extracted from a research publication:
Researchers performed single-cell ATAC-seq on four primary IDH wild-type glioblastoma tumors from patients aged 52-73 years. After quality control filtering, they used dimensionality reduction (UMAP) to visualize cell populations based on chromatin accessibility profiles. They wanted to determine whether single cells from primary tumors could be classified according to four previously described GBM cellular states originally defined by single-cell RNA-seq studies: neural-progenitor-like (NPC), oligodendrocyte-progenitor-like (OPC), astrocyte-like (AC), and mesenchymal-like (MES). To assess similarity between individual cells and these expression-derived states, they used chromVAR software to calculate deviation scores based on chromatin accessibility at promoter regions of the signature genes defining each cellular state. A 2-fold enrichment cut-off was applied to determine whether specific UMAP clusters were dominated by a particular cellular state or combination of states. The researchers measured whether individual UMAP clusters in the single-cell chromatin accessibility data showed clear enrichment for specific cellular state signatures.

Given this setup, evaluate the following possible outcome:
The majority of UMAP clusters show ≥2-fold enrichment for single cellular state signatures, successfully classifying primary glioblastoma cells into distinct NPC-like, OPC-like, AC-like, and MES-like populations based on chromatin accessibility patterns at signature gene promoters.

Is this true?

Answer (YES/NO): NO